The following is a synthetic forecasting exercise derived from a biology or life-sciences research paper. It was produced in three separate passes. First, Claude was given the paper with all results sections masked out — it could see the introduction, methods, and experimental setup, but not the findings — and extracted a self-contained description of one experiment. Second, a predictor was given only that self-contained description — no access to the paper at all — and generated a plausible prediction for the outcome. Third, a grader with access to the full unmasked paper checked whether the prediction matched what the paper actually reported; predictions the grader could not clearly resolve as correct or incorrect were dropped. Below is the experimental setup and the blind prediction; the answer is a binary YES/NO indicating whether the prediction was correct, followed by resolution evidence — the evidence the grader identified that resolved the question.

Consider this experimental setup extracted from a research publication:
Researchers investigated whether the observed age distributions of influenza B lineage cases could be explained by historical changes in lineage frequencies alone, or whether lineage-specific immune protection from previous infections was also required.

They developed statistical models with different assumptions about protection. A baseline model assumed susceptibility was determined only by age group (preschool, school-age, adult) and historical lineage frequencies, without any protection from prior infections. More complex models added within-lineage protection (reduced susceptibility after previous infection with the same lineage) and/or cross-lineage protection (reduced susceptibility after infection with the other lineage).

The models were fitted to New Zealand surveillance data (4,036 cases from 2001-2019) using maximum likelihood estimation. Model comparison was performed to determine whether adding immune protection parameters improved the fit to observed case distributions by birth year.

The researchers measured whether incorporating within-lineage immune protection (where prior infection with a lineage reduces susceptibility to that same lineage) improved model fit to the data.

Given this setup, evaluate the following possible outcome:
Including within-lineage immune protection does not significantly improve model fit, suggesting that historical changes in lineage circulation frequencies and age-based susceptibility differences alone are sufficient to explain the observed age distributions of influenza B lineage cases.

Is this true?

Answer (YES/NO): NO